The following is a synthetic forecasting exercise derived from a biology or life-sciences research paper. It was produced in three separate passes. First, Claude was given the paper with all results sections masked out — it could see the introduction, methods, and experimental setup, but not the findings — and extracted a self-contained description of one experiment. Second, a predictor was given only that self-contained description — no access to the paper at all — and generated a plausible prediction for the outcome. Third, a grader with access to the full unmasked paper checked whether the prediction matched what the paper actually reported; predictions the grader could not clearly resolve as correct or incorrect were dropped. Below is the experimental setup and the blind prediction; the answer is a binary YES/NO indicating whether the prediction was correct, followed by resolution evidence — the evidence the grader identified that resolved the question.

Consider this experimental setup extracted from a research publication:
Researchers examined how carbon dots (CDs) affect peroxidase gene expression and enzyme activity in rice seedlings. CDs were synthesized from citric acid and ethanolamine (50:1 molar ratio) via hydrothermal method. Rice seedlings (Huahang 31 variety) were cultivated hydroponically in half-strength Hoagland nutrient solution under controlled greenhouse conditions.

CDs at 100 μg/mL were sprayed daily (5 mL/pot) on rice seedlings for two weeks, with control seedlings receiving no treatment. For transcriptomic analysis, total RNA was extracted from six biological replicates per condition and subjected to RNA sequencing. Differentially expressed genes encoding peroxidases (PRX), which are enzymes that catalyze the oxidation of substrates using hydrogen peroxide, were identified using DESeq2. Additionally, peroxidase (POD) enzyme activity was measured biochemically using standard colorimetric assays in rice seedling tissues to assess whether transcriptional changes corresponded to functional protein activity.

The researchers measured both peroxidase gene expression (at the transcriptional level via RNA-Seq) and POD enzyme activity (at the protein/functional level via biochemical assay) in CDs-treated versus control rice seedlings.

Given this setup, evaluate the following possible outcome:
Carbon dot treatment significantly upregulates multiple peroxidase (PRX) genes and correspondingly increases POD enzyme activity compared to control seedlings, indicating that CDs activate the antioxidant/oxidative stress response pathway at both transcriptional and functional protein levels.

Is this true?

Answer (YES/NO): YES